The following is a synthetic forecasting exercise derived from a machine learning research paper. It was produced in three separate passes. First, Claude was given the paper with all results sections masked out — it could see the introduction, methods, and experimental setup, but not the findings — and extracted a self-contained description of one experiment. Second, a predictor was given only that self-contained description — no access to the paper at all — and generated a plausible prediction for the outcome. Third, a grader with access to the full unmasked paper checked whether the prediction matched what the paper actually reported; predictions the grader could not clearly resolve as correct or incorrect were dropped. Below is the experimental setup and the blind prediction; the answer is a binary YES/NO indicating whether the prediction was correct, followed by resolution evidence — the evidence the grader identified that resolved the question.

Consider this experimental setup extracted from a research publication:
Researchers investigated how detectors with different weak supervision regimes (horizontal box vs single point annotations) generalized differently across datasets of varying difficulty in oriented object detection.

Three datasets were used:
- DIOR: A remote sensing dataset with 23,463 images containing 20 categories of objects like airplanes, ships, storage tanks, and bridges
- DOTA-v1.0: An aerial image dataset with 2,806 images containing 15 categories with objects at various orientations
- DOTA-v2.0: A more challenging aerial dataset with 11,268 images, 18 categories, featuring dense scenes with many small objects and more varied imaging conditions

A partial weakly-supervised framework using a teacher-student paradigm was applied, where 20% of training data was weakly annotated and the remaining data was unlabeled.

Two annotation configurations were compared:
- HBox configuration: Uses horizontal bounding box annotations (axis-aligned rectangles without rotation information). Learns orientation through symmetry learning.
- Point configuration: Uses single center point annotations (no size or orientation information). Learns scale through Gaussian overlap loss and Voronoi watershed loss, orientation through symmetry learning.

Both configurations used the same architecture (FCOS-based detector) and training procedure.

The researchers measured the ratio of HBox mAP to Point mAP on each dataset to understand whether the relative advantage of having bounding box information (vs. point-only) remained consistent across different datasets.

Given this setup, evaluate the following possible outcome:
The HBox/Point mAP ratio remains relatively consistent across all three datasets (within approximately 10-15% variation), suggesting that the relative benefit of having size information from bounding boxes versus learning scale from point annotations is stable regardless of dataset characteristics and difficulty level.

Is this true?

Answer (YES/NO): NO